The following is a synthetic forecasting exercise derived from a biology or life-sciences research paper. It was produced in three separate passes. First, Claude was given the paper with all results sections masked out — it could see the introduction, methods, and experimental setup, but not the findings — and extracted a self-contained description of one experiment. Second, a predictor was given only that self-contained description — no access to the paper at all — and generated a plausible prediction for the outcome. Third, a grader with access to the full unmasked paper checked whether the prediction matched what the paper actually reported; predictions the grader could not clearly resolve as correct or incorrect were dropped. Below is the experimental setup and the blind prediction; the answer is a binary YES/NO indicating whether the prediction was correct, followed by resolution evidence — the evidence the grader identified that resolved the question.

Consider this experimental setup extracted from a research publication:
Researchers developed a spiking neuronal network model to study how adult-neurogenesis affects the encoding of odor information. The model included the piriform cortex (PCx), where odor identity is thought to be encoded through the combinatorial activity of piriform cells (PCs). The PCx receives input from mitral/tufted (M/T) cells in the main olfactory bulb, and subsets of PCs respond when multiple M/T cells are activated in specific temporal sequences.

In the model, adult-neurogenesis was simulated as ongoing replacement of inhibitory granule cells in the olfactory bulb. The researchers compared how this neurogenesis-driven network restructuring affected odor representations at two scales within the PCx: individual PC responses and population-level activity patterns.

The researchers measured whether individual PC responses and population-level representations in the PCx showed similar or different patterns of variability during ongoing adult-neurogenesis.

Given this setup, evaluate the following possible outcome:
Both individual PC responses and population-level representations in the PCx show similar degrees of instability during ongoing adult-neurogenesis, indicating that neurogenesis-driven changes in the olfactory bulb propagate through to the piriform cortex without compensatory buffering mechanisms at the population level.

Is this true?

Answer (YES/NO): YES